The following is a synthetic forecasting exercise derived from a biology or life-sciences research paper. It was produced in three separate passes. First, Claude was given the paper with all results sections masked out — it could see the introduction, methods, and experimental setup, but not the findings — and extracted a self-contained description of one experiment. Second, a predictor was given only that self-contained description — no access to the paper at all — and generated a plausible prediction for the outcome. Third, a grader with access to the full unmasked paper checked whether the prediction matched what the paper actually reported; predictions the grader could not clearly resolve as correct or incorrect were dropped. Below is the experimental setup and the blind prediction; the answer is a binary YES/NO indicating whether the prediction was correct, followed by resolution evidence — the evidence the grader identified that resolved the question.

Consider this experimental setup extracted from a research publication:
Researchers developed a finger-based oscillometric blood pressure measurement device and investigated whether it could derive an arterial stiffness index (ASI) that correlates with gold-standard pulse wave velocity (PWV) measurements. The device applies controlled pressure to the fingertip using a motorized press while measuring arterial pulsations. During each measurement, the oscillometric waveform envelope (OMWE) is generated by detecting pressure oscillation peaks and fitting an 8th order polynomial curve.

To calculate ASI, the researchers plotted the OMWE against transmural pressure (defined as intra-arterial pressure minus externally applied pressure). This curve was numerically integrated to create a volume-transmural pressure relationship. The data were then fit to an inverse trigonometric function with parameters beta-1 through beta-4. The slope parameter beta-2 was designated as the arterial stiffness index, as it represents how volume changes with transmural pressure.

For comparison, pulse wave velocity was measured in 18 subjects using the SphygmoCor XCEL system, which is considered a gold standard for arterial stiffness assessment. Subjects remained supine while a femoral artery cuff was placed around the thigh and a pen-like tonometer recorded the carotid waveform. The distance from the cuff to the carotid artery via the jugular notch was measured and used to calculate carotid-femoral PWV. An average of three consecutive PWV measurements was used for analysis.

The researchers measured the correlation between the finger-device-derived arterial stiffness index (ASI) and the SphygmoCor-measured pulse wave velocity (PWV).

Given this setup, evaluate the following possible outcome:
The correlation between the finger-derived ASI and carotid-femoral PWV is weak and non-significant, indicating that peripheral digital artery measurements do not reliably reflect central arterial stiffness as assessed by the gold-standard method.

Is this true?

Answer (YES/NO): NO